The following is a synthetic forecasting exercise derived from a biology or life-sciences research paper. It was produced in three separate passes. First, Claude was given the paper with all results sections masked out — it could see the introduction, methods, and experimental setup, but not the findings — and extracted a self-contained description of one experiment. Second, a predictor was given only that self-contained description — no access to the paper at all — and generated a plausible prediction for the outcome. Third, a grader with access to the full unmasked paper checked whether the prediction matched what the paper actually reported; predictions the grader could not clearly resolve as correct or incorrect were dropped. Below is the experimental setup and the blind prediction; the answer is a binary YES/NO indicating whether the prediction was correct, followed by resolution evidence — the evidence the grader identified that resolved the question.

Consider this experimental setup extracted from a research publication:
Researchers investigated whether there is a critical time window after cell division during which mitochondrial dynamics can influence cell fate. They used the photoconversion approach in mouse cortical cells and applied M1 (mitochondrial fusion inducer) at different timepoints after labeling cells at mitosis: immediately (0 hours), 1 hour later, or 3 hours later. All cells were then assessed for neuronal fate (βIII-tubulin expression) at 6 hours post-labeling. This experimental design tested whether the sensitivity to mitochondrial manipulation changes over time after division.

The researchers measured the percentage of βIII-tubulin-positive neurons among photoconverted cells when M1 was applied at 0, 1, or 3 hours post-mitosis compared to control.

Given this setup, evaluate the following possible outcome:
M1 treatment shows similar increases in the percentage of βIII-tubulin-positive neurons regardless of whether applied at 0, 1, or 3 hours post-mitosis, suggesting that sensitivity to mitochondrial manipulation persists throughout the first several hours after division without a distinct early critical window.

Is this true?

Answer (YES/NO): NO